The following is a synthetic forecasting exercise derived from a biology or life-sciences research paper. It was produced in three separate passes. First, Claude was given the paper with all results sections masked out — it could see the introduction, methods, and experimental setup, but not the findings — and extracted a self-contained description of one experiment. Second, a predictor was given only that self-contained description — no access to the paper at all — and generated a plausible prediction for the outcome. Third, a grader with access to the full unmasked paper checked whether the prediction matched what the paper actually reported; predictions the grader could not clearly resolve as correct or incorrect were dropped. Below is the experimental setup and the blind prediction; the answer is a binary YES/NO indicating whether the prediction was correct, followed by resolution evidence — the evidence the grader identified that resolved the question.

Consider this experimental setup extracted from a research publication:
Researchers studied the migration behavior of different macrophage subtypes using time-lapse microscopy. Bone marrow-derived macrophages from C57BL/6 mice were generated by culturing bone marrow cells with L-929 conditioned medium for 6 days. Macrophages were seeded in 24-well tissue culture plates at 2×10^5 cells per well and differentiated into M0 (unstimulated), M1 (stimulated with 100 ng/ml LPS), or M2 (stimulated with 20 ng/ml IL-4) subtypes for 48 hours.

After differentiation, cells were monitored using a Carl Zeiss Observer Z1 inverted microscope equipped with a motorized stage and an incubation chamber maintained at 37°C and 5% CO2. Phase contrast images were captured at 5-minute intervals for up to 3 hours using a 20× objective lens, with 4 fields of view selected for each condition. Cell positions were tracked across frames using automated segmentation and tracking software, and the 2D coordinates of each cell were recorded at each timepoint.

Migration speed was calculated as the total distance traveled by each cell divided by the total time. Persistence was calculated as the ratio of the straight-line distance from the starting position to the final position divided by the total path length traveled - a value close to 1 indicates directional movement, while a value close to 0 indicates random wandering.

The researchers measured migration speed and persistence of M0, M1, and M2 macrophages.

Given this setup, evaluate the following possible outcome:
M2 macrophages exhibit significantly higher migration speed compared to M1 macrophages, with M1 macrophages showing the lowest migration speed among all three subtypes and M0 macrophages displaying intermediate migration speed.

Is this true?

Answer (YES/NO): NO